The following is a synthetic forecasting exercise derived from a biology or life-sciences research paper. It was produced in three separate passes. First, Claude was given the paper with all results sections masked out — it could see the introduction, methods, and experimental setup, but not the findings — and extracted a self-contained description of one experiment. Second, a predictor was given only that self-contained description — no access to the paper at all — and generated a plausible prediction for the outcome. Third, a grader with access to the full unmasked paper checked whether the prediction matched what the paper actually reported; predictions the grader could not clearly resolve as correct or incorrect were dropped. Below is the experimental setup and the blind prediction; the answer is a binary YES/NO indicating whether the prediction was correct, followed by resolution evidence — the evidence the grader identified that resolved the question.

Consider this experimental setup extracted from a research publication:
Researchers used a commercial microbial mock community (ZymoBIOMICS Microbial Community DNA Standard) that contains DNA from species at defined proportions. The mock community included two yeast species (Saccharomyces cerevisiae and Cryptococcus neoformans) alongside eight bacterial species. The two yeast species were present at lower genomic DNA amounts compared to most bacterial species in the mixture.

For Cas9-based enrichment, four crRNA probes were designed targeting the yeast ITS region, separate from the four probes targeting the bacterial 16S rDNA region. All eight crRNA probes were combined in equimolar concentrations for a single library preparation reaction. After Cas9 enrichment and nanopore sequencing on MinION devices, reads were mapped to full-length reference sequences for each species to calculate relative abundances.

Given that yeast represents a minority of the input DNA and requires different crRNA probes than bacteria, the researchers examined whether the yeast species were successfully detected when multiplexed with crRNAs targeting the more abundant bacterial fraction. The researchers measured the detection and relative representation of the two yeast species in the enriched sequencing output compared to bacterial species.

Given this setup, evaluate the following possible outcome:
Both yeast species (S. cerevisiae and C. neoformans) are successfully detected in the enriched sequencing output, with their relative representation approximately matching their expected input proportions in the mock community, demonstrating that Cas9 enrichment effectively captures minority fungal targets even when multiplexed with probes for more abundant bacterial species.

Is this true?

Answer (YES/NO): NO